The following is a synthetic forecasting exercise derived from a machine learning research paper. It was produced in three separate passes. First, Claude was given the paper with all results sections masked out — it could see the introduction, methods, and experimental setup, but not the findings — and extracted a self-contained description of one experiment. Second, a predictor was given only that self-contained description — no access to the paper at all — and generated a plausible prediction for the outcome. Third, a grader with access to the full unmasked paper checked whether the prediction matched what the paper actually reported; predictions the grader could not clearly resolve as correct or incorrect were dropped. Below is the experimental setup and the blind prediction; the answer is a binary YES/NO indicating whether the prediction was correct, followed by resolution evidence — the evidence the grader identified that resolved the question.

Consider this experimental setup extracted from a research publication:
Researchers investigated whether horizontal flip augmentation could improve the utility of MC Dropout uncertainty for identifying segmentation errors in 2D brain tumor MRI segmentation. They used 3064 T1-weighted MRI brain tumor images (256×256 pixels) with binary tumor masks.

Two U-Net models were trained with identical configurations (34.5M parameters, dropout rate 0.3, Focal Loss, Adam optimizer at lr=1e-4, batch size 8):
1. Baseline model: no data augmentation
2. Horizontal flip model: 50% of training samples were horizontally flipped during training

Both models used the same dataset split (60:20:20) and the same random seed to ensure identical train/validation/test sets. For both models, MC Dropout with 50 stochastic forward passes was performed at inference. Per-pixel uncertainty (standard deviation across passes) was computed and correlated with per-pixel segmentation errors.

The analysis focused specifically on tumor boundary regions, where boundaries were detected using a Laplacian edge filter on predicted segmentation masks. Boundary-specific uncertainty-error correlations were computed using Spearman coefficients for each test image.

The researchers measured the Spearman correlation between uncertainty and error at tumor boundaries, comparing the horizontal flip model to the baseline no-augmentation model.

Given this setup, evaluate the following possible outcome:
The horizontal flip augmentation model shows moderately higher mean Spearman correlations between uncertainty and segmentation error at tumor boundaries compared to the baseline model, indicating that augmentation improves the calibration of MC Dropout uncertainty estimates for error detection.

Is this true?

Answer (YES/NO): NO